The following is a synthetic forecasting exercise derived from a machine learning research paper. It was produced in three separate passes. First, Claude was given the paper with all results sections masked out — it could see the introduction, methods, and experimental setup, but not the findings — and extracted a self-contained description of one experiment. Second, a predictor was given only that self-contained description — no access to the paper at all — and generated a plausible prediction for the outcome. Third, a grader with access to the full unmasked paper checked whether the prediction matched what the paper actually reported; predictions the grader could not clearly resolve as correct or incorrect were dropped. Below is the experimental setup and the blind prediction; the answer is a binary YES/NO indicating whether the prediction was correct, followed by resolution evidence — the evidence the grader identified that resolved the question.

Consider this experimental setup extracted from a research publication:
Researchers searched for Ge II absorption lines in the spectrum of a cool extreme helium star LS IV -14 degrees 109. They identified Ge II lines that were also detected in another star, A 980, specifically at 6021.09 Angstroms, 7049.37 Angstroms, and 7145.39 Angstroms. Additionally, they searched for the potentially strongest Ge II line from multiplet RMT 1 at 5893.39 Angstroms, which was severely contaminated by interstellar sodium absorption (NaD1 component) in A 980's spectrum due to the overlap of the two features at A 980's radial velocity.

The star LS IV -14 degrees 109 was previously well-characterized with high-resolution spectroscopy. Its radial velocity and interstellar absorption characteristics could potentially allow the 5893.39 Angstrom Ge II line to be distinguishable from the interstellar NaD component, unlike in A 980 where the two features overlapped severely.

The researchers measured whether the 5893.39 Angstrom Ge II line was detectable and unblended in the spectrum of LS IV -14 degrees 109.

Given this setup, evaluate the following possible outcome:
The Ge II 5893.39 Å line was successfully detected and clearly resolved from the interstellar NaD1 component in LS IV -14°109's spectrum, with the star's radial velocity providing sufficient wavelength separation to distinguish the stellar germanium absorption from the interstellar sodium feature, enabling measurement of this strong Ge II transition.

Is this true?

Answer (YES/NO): YES